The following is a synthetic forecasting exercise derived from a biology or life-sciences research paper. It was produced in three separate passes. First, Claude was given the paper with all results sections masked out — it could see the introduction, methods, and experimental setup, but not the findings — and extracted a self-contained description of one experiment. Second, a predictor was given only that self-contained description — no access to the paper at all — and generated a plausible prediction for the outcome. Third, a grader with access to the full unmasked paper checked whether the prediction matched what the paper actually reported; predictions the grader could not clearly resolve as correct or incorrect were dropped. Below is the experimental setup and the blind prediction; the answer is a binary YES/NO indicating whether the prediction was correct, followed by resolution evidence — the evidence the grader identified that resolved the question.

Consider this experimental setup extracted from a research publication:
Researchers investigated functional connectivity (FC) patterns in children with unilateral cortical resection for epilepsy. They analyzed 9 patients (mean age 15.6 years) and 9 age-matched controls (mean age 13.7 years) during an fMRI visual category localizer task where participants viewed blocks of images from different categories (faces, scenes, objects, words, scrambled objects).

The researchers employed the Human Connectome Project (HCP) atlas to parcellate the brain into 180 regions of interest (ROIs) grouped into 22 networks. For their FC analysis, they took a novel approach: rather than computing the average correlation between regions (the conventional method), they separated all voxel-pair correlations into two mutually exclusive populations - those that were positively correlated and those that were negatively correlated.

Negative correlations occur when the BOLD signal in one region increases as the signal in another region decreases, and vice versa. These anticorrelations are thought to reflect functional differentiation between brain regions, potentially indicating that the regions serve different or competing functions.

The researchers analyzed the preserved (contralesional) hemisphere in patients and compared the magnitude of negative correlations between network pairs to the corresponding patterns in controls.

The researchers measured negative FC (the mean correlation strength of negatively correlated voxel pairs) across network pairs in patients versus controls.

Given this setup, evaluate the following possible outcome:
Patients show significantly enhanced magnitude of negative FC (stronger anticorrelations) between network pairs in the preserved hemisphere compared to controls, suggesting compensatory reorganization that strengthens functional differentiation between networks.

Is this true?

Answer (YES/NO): YES